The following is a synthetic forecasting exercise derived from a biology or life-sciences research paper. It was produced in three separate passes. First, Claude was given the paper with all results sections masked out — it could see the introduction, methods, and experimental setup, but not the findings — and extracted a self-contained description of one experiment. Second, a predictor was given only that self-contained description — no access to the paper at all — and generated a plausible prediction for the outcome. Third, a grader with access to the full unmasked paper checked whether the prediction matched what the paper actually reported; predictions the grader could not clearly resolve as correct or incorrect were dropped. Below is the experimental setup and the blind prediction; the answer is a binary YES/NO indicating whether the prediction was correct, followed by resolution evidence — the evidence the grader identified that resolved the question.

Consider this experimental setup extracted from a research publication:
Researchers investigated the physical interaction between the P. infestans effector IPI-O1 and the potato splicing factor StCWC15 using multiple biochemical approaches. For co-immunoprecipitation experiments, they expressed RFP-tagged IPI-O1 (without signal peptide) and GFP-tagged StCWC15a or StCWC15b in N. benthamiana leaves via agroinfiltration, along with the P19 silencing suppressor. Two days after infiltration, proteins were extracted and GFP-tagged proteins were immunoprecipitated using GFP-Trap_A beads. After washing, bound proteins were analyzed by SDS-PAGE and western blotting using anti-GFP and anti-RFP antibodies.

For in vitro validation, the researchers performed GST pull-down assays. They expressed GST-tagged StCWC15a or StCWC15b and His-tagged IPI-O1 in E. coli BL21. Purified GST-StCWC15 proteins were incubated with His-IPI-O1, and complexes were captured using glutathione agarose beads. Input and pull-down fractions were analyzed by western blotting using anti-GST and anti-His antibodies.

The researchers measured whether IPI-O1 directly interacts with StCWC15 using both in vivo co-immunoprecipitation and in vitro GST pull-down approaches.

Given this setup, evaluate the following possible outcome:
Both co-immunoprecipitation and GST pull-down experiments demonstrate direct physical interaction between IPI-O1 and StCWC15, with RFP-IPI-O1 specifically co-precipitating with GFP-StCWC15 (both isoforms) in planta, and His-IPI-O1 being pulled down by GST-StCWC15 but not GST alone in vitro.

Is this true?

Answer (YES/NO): YES